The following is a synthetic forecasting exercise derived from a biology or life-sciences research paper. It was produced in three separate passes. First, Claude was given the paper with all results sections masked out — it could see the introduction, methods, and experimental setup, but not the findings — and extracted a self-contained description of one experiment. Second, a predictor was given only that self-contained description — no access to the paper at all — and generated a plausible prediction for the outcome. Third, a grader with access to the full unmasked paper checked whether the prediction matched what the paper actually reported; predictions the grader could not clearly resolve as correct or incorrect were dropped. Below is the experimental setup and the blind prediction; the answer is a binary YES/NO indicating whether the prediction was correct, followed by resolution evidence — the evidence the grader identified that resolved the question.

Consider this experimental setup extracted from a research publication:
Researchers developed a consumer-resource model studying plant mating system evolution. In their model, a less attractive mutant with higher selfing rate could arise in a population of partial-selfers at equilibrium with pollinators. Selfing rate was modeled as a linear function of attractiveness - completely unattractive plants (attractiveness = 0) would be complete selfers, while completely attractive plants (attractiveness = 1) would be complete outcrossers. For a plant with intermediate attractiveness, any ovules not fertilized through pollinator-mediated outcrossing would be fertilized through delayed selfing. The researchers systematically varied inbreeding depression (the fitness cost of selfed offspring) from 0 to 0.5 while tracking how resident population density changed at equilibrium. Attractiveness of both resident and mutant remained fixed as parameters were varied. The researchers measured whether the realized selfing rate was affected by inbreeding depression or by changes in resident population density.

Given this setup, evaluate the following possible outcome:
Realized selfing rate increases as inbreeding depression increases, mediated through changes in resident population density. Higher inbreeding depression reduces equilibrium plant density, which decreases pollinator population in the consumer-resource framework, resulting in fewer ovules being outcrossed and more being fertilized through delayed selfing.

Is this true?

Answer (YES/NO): NO